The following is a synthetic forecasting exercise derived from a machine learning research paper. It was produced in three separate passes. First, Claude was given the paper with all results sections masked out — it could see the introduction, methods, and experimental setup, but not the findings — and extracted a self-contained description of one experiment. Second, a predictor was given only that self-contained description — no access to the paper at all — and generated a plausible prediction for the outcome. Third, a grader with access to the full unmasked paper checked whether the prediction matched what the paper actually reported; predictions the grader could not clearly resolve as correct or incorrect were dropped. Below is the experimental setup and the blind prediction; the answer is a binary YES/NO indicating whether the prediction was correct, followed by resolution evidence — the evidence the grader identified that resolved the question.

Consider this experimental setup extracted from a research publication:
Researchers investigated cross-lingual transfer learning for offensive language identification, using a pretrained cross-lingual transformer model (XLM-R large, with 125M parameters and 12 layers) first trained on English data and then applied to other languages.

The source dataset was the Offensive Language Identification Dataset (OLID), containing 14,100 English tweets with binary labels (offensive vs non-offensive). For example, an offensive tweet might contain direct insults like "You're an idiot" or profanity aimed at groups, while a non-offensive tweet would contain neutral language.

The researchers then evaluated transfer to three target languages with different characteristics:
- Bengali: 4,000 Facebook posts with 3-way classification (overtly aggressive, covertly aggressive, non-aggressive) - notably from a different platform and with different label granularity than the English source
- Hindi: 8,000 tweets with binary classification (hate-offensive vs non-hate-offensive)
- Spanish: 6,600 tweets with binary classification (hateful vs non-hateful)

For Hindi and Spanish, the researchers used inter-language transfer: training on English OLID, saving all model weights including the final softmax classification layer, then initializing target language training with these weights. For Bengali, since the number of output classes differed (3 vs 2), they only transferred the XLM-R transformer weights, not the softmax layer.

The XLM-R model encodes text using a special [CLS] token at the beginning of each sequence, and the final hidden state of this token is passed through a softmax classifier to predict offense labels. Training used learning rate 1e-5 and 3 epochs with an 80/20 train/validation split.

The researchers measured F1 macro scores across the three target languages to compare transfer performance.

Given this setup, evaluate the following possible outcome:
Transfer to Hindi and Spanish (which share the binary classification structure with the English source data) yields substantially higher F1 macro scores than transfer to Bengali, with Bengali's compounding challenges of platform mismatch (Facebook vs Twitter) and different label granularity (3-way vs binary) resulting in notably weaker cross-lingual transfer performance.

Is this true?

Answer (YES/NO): NO